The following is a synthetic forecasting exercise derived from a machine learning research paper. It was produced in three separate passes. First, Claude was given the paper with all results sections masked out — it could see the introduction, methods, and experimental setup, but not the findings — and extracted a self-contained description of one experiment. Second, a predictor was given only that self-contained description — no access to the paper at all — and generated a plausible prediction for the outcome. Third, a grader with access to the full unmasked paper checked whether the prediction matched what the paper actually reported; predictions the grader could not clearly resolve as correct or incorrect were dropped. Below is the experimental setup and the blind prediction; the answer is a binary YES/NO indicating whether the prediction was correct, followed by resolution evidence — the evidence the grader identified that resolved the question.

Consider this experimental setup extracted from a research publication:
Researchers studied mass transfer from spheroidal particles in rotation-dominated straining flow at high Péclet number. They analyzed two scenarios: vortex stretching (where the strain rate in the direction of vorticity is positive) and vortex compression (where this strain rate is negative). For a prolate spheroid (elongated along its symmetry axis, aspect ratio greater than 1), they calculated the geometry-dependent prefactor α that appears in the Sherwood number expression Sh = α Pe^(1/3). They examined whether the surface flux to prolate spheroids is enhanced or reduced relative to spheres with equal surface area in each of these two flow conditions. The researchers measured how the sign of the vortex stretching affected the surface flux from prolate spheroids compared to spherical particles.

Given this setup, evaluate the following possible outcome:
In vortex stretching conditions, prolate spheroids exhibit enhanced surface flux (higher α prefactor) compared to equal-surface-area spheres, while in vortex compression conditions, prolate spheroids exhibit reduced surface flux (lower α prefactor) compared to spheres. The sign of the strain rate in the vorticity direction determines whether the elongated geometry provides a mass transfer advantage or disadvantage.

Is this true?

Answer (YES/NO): NO